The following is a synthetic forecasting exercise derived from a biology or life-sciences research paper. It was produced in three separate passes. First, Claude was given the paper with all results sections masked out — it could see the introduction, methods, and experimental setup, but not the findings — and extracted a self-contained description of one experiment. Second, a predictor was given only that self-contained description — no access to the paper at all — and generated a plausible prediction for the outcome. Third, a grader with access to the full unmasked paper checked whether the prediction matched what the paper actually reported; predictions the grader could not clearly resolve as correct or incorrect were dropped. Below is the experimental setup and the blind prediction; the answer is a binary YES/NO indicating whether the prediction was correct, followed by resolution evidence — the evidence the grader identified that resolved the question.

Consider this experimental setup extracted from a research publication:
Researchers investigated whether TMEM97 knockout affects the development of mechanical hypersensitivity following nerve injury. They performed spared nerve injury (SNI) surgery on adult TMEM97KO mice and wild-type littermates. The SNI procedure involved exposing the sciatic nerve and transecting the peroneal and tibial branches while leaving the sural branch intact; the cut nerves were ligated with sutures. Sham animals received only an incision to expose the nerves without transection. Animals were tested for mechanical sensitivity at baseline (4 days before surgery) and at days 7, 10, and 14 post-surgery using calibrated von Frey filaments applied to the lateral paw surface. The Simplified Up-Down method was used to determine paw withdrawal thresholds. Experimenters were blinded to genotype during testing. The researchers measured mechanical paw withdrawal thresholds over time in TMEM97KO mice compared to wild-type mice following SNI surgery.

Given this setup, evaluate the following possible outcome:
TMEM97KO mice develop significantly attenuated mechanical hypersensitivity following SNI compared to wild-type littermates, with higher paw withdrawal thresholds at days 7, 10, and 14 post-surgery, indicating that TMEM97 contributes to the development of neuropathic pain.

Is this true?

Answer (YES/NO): NO